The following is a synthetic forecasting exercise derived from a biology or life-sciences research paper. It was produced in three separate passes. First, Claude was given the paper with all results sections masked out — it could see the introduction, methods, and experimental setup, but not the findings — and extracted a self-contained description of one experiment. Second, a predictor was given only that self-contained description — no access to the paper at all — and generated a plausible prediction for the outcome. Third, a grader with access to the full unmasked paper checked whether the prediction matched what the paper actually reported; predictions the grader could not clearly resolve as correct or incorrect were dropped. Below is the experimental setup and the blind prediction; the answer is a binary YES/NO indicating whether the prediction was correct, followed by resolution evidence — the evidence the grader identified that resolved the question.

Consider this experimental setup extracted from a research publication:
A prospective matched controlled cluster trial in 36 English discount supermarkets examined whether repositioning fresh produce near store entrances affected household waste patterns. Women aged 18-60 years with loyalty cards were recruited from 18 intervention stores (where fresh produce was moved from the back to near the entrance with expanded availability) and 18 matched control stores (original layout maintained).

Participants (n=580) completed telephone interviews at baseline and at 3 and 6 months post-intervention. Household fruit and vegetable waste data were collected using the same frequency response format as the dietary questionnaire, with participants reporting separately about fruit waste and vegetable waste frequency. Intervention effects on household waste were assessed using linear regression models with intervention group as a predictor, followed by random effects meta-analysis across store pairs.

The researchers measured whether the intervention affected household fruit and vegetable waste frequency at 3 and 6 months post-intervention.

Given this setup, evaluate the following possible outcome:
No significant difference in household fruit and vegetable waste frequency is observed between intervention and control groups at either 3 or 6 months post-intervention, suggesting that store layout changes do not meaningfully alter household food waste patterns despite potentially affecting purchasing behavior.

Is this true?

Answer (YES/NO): NO